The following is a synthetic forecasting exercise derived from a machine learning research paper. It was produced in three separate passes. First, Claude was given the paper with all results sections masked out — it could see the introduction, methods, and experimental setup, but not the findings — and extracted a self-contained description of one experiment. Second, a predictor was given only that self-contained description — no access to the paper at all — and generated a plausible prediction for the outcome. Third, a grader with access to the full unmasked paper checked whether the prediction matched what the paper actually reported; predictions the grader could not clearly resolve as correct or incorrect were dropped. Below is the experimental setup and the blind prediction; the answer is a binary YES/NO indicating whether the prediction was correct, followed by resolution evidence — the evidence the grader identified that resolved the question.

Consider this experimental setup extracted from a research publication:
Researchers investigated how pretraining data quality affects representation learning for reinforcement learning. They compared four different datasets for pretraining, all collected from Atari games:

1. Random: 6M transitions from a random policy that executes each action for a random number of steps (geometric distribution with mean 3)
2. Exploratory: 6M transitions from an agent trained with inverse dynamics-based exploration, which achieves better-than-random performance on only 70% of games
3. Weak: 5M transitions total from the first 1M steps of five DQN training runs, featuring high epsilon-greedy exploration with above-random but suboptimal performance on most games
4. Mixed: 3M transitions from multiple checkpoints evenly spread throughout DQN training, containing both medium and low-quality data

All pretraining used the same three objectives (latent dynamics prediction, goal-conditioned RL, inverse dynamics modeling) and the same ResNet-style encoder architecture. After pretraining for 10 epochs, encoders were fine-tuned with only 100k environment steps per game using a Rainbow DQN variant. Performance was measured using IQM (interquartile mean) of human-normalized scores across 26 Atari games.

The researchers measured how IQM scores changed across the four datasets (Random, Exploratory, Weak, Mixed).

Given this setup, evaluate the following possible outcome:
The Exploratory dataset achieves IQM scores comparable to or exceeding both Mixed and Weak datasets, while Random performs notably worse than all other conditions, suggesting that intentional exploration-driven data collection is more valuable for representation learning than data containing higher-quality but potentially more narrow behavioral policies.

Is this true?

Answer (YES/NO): NO